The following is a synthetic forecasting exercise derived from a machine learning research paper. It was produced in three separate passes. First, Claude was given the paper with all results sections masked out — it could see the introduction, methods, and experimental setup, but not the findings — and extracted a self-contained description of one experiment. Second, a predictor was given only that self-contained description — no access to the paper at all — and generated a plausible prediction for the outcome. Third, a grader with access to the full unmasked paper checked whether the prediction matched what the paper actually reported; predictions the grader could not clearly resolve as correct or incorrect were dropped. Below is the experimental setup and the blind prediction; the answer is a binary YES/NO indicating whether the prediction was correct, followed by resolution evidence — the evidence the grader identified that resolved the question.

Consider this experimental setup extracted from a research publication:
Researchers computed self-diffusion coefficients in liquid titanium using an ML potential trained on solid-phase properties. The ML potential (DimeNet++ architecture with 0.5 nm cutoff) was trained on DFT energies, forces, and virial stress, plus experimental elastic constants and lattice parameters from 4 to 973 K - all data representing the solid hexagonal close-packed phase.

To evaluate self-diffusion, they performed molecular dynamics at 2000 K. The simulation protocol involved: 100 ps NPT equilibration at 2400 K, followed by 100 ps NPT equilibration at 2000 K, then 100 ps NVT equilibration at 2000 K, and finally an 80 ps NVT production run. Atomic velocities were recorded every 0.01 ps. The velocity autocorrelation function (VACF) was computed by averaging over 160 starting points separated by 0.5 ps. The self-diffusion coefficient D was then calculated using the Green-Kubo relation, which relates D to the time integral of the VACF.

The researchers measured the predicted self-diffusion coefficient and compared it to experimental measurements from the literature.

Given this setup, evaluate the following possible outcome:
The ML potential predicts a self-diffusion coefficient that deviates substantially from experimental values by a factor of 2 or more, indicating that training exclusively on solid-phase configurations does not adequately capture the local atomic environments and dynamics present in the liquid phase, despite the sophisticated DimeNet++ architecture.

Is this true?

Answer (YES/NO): NO